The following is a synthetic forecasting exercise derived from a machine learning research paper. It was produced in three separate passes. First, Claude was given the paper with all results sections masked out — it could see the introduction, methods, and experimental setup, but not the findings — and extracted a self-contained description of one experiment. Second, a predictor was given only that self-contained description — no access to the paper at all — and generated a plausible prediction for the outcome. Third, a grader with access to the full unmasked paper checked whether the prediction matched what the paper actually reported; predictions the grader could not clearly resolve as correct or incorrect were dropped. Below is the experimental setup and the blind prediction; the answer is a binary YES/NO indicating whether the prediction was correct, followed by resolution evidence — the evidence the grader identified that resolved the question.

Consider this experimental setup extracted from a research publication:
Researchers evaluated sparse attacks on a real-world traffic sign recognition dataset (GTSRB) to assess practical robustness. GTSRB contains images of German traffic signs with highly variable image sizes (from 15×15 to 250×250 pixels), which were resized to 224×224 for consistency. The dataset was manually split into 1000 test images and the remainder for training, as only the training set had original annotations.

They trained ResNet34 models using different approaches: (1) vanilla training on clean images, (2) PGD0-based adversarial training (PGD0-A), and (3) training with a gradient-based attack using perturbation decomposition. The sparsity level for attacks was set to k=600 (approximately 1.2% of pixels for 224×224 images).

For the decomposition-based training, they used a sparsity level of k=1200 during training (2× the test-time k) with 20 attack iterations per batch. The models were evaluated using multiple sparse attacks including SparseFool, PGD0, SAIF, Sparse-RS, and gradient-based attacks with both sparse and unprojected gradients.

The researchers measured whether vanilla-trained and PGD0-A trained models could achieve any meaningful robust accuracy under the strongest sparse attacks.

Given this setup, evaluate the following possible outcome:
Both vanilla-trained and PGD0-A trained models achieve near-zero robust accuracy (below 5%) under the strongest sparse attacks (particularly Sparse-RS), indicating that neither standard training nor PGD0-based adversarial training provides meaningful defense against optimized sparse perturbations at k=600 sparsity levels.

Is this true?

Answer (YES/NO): NO